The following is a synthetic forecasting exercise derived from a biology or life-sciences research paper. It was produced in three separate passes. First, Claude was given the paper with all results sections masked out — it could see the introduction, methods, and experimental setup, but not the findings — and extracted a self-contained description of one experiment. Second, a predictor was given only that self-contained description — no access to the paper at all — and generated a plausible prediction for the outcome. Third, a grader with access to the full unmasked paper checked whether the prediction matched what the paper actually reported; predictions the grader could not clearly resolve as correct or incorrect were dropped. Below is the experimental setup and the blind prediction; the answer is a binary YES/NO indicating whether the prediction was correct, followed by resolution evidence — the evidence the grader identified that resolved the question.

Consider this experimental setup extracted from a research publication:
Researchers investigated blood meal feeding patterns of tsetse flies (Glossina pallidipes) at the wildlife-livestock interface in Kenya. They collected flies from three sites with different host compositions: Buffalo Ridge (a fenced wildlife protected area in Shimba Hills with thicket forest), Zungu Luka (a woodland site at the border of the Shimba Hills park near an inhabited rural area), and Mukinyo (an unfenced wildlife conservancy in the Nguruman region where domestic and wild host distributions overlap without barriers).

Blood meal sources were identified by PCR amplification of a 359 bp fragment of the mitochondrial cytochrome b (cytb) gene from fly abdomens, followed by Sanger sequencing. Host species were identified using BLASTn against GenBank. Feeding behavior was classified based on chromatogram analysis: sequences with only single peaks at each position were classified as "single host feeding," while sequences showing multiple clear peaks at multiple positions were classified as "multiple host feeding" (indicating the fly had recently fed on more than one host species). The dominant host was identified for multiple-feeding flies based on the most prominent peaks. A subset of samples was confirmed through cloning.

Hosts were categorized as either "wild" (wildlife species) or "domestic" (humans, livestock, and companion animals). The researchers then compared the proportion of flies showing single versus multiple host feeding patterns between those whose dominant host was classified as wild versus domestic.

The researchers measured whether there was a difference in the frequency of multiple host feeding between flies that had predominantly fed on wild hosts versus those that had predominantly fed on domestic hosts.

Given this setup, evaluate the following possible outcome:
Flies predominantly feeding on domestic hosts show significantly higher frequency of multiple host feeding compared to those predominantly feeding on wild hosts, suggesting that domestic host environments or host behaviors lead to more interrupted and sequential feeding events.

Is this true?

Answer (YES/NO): YES